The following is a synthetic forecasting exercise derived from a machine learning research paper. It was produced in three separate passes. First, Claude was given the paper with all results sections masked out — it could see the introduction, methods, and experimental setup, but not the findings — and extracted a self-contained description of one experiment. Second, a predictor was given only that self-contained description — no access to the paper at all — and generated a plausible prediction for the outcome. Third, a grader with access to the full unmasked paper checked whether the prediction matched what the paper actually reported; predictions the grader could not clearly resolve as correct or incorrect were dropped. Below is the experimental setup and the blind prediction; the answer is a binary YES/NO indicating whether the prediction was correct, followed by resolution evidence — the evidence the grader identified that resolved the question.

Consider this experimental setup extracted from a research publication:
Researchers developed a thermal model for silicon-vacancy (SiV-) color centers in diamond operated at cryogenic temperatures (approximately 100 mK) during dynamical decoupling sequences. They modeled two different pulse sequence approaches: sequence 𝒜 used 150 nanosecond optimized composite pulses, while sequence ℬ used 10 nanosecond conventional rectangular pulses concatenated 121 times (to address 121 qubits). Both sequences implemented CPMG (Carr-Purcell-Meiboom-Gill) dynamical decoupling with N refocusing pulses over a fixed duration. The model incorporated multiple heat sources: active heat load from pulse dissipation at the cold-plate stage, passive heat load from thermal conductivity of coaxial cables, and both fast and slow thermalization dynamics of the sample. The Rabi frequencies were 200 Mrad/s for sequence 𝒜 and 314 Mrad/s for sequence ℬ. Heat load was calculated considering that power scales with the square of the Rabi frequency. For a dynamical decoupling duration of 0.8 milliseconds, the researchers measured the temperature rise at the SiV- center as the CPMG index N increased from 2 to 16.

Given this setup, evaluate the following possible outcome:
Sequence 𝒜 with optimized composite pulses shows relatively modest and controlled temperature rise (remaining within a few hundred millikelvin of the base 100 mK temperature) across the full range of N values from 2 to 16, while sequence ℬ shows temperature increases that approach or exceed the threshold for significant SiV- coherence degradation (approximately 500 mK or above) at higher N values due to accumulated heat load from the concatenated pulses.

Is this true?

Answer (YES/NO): NO